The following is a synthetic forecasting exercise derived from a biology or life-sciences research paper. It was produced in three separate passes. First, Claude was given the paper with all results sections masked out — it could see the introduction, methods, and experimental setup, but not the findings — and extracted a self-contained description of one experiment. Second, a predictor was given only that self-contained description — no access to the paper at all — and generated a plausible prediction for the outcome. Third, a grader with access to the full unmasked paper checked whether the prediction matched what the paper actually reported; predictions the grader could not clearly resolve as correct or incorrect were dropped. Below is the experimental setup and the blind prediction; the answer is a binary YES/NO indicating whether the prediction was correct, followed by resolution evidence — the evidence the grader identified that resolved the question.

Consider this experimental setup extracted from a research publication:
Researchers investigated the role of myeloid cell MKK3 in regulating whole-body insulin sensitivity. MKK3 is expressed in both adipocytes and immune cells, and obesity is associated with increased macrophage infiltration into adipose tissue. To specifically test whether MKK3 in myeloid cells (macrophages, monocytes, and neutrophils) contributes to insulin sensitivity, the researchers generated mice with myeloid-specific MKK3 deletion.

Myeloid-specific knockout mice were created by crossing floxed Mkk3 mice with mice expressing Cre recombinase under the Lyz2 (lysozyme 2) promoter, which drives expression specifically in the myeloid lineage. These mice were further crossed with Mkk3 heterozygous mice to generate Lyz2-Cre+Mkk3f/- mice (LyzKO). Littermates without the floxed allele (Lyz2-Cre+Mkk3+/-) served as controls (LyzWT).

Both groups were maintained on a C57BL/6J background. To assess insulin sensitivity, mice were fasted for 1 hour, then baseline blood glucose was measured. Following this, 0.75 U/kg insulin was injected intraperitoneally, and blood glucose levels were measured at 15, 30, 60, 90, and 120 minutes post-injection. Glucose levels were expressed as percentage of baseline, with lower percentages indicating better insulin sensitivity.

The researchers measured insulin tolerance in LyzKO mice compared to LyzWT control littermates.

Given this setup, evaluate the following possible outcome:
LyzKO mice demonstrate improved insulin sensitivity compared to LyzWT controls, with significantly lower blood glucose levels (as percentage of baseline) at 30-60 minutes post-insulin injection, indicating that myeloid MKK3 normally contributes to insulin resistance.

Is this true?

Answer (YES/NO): NO